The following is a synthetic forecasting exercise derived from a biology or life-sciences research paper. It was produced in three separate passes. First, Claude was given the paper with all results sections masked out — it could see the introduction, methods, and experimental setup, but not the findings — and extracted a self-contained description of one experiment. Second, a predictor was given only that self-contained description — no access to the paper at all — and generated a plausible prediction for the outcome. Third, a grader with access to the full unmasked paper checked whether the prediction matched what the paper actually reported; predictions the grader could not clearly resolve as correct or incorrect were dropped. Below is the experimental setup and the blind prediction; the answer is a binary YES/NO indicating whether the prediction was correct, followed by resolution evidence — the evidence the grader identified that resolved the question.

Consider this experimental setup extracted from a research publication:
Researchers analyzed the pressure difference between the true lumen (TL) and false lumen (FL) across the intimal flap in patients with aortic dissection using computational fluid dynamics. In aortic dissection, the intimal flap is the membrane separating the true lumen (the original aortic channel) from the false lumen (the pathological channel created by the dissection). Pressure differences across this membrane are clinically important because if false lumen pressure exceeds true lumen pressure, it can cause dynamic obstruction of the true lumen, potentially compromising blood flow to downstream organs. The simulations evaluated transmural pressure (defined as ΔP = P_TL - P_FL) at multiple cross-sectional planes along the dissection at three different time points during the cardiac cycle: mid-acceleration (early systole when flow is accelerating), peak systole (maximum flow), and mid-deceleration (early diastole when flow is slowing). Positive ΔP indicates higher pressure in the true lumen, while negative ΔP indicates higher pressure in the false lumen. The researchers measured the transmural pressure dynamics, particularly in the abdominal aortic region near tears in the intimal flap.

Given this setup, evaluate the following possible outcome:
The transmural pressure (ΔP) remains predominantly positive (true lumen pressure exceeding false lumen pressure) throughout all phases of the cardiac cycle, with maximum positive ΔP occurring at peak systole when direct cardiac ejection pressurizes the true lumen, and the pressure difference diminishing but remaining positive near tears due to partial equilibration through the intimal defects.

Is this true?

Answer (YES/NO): NO